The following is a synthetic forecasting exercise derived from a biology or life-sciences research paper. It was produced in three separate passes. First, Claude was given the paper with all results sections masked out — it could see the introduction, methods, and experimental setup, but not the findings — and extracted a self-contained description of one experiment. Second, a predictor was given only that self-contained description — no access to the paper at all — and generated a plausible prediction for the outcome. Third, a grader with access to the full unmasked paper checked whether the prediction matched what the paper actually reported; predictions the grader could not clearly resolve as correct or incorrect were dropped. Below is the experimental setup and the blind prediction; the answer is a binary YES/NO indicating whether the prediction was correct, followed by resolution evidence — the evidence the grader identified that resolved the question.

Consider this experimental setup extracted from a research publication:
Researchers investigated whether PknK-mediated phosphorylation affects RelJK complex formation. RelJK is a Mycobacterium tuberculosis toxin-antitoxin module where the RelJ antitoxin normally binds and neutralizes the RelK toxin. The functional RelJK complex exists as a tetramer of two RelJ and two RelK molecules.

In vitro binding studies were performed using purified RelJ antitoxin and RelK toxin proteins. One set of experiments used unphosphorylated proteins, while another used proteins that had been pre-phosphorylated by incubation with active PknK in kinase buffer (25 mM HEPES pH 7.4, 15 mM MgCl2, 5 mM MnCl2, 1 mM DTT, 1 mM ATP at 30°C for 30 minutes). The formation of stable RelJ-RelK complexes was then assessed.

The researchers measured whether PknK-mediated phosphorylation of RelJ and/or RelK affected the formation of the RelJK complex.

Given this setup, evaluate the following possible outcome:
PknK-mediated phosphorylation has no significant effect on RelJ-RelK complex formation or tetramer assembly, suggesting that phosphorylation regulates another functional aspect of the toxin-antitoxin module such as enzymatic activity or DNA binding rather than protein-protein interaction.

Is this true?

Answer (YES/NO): NO